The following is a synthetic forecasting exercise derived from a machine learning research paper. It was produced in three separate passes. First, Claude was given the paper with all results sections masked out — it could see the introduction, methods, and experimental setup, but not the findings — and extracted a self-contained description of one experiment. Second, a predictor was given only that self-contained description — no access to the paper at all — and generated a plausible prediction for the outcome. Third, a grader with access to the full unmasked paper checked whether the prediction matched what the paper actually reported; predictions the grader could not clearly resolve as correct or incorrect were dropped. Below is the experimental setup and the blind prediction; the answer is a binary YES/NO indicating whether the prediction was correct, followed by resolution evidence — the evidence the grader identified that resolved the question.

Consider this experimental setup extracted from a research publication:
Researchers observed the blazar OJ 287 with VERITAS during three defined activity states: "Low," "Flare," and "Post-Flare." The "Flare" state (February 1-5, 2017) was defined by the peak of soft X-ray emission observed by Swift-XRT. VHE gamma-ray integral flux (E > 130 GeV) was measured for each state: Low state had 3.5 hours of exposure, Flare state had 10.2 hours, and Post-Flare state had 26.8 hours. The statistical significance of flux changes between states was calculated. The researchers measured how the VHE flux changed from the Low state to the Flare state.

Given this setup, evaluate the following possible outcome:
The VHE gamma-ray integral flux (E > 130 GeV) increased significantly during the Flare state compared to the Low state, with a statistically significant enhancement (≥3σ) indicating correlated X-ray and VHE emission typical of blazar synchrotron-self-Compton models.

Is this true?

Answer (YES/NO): NO